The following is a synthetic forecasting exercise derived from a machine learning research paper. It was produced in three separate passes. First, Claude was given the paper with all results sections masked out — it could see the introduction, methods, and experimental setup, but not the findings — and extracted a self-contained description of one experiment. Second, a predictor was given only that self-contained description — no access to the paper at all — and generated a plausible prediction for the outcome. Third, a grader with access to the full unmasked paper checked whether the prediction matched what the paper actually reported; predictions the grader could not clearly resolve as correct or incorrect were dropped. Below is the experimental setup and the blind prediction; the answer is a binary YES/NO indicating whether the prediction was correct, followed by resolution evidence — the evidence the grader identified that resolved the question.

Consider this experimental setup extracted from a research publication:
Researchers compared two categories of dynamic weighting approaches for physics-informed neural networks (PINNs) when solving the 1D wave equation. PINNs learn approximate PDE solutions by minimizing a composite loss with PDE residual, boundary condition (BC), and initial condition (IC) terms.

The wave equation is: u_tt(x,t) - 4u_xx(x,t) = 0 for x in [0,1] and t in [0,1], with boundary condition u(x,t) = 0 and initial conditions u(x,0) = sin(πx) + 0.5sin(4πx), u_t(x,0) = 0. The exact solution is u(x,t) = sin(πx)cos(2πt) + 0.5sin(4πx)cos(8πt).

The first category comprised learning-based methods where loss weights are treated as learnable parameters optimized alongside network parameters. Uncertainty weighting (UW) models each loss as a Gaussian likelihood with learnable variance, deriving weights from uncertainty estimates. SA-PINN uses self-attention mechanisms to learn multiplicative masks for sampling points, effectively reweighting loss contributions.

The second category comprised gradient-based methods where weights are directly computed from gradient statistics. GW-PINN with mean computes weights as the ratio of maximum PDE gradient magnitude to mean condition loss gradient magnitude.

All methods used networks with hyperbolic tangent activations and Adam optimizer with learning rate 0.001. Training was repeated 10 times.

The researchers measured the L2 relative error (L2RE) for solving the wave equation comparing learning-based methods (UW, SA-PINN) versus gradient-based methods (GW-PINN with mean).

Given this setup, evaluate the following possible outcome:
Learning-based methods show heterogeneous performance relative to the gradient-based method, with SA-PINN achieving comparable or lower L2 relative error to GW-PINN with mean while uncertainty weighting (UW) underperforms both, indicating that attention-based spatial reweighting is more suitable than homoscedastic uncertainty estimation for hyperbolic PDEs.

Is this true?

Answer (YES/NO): NO